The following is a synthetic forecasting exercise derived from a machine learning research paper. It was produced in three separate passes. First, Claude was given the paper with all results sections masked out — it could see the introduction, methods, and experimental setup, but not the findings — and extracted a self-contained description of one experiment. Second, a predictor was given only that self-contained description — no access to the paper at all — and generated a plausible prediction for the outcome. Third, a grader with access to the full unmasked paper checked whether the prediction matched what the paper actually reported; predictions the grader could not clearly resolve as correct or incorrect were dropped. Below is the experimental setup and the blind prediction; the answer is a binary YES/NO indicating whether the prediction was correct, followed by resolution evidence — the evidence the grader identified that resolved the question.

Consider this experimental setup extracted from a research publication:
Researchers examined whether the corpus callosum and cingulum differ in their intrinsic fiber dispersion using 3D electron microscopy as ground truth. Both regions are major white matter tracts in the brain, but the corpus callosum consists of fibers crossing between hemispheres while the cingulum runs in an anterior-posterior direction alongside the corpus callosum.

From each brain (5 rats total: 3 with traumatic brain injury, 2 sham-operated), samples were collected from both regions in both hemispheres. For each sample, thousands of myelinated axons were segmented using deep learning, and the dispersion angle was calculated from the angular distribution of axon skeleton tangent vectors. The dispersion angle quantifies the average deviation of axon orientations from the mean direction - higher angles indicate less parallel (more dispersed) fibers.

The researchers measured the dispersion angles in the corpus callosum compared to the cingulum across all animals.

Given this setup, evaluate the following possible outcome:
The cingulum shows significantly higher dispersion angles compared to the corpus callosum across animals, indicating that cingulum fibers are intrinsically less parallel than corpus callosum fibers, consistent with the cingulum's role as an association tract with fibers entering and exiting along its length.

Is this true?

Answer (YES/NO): NO